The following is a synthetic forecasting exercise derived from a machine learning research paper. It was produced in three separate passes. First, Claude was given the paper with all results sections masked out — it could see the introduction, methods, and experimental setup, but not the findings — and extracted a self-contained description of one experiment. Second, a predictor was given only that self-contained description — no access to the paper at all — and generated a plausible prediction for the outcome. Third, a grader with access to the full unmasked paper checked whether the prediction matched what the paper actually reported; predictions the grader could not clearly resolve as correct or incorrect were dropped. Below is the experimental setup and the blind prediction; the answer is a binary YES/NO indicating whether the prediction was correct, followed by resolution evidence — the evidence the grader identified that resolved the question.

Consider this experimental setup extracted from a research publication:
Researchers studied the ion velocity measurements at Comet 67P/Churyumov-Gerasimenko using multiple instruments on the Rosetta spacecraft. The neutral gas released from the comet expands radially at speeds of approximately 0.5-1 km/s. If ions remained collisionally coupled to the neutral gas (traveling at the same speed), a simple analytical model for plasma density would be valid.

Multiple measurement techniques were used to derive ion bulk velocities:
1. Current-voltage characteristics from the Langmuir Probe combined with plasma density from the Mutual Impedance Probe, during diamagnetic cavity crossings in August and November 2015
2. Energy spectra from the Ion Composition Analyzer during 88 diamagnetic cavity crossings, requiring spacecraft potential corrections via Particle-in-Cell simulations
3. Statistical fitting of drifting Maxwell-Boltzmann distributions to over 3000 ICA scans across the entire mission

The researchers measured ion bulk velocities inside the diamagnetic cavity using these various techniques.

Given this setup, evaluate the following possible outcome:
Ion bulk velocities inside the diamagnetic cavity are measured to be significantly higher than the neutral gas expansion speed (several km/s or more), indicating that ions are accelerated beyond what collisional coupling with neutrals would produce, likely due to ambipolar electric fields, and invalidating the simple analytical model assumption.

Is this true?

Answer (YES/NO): YES